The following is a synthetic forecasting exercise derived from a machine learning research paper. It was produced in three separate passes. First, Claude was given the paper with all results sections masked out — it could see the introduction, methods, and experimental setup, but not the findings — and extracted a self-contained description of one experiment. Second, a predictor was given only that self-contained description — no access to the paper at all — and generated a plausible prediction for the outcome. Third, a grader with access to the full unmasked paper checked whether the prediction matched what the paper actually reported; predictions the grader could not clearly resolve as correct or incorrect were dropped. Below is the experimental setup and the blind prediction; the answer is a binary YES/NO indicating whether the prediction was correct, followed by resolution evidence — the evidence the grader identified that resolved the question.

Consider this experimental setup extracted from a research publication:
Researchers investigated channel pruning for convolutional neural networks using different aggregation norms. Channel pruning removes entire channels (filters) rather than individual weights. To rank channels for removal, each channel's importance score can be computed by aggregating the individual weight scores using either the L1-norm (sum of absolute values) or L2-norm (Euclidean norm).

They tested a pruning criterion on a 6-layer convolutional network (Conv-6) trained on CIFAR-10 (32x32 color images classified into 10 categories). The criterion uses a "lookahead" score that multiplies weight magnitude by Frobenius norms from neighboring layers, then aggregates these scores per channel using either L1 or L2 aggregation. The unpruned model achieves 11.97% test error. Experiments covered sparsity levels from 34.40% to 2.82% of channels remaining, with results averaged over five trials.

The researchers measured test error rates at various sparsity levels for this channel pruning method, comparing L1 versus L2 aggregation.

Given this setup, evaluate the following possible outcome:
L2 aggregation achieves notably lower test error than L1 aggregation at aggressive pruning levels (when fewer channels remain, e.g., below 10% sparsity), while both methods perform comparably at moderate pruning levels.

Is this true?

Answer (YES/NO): NO